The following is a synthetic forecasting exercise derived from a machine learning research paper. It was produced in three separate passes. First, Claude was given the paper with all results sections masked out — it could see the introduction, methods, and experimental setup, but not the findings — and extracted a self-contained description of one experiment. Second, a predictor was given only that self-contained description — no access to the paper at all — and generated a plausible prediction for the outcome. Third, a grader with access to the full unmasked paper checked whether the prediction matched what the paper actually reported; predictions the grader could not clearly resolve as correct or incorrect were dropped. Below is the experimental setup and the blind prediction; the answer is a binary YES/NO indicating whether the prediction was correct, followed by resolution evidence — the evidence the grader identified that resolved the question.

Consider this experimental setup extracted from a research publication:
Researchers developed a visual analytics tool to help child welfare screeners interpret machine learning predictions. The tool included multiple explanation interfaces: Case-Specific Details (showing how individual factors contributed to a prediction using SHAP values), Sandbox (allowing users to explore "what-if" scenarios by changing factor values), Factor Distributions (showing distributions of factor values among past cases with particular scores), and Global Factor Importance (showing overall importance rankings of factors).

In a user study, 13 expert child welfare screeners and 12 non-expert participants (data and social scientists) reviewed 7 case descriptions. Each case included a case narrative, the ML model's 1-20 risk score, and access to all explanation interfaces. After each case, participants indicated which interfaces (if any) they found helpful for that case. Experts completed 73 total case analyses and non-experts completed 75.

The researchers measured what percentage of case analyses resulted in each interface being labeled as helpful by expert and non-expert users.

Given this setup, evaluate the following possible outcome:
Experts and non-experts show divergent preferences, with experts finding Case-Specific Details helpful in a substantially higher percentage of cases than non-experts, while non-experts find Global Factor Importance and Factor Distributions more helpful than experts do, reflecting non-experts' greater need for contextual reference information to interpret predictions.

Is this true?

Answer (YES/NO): NO